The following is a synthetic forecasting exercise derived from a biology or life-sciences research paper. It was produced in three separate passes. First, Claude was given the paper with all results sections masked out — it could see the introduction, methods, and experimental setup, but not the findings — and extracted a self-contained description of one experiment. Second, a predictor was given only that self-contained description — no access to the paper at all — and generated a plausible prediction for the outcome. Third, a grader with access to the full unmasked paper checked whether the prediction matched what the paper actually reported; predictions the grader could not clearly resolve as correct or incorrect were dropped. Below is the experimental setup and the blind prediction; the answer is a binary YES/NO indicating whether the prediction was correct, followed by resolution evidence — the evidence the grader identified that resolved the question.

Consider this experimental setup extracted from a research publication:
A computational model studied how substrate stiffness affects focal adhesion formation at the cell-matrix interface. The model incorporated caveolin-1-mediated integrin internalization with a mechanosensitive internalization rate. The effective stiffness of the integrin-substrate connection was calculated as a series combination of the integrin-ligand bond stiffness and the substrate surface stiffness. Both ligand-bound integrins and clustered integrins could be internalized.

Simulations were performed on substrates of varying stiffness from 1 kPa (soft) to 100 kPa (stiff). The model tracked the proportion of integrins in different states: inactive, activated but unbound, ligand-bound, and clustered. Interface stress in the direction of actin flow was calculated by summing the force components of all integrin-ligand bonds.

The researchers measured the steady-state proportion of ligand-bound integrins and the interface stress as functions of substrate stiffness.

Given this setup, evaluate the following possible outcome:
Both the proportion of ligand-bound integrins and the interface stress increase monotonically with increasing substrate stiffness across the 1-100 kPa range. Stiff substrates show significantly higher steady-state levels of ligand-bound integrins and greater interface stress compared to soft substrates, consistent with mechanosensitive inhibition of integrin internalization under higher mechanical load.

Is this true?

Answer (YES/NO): NO